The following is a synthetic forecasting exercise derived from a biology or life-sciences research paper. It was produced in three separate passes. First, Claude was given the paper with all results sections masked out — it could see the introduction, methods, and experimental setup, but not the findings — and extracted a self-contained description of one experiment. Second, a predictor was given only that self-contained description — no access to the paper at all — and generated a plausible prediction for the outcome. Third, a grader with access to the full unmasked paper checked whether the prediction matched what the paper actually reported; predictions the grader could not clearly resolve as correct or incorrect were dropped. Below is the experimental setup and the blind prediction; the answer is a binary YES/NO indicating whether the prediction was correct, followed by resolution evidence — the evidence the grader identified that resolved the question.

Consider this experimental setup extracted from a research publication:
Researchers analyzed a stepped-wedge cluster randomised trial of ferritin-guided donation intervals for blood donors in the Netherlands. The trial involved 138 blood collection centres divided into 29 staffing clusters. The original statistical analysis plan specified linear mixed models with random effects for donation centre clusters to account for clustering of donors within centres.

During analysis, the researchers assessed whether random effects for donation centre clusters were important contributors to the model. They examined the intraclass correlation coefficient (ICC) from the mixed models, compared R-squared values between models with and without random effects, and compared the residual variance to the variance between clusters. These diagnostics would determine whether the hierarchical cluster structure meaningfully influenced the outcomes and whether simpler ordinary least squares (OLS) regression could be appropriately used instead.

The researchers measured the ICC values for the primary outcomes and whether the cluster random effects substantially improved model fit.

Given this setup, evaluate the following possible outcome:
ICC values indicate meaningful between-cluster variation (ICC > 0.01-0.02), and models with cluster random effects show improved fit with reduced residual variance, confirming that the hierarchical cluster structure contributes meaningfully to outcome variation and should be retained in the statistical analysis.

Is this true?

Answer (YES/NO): NO